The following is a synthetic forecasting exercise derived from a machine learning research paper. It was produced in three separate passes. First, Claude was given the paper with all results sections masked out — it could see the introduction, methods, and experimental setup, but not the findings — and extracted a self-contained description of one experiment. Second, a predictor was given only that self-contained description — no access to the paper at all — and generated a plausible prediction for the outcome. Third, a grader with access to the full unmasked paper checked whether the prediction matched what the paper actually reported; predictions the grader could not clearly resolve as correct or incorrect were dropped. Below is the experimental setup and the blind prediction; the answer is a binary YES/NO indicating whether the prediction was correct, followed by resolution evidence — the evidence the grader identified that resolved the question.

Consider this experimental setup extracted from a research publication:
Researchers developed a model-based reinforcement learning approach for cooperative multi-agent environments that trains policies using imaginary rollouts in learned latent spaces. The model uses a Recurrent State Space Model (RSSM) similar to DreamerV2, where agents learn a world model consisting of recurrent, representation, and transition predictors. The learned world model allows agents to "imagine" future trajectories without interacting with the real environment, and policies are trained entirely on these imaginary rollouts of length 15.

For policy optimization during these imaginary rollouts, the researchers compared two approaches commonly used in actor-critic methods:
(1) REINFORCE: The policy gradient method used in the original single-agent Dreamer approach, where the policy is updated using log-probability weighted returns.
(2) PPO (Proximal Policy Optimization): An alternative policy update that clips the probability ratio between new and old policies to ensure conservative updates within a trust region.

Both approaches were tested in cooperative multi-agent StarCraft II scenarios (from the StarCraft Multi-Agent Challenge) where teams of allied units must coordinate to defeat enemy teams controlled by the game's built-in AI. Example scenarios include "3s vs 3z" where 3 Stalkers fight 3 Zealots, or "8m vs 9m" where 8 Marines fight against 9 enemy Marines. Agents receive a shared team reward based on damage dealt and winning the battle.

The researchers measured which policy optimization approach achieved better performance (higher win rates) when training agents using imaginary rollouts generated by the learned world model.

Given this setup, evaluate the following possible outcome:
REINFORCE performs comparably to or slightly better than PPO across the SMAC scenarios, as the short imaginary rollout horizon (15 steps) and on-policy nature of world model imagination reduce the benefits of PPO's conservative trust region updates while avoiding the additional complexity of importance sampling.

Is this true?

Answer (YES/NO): NO